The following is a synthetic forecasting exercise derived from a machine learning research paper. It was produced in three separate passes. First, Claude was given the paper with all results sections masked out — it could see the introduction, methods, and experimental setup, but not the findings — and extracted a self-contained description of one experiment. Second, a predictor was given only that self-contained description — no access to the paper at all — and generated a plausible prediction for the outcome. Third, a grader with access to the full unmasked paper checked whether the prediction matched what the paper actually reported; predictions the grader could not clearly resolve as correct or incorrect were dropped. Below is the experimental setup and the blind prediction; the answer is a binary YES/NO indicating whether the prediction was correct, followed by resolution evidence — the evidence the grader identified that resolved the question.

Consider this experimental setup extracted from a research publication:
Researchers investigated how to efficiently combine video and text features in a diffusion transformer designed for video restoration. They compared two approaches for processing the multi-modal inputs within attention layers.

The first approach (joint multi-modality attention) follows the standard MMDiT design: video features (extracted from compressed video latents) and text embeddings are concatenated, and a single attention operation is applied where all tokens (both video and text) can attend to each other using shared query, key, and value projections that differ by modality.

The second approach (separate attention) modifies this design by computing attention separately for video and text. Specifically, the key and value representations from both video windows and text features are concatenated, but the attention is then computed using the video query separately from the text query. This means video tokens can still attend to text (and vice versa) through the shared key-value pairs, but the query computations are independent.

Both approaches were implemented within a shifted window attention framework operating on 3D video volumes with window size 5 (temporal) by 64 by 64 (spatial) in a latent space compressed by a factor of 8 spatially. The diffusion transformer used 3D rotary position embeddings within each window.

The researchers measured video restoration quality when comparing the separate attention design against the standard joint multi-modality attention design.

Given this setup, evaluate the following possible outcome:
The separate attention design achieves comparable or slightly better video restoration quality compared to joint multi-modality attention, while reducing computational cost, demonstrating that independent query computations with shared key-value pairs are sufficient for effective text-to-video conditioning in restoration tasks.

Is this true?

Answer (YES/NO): NO